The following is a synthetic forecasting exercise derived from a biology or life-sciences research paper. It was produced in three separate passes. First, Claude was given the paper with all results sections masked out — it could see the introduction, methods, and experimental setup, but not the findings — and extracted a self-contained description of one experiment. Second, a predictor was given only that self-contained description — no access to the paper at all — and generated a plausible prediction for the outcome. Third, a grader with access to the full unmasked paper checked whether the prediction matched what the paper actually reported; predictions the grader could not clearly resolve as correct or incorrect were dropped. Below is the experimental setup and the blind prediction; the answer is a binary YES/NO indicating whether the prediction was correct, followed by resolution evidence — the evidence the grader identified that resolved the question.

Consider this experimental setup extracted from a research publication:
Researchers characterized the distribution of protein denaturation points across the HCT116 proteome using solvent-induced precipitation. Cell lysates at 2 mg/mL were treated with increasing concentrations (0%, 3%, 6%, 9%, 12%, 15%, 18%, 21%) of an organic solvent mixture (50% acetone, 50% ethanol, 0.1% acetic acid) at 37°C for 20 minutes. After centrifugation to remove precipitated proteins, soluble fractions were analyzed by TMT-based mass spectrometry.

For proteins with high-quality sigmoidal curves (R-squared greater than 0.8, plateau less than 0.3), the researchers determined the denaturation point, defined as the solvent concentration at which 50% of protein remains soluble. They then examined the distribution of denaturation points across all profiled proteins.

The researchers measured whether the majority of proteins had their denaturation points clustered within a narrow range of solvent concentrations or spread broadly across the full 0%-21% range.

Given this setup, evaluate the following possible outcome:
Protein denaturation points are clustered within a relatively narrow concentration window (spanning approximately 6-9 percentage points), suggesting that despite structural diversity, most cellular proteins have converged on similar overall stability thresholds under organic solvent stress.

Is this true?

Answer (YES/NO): NO